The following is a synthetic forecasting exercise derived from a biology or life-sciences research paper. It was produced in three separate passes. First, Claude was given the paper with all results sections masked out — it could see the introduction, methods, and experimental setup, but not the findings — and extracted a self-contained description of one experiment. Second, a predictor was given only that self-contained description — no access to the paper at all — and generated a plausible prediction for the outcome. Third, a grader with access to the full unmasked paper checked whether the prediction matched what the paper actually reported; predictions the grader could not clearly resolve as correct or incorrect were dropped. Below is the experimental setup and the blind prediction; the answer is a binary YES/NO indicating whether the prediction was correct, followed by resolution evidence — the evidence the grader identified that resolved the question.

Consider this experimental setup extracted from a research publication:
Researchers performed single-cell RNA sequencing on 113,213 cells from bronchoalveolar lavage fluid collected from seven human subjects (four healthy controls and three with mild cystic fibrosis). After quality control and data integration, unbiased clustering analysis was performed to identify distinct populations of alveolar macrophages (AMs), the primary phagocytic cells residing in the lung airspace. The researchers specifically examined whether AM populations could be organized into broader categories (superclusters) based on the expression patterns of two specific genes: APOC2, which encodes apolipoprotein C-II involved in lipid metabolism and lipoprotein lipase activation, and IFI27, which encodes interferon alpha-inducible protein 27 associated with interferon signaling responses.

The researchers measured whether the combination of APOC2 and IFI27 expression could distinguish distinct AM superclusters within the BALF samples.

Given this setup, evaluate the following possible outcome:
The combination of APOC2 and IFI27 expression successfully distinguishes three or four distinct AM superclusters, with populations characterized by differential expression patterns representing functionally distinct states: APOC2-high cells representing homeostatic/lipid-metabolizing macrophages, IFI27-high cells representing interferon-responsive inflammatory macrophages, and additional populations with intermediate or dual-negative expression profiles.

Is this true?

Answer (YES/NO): NO